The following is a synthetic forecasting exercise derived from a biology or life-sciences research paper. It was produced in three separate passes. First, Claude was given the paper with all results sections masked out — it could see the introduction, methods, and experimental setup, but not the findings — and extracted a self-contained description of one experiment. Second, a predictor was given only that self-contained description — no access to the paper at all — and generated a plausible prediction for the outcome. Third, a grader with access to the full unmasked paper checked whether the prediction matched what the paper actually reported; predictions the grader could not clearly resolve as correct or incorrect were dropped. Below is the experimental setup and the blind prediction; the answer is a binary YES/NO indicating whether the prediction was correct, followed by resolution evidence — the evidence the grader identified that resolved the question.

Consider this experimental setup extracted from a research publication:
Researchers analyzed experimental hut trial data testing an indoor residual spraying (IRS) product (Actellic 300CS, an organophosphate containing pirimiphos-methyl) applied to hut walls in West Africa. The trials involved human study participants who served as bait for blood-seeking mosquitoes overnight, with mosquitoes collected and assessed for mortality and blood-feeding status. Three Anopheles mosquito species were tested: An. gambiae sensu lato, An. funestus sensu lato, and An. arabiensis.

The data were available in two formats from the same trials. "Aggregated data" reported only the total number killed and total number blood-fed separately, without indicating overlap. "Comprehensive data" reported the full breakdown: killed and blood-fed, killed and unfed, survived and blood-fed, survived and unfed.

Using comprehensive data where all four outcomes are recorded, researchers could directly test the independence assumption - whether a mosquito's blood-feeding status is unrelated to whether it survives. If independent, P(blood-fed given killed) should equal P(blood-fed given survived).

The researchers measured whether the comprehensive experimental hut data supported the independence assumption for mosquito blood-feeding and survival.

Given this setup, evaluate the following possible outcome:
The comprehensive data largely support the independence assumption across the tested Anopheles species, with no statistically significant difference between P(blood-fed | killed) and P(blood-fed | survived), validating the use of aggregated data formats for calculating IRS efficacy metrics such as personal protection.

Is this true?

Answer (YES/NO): NO